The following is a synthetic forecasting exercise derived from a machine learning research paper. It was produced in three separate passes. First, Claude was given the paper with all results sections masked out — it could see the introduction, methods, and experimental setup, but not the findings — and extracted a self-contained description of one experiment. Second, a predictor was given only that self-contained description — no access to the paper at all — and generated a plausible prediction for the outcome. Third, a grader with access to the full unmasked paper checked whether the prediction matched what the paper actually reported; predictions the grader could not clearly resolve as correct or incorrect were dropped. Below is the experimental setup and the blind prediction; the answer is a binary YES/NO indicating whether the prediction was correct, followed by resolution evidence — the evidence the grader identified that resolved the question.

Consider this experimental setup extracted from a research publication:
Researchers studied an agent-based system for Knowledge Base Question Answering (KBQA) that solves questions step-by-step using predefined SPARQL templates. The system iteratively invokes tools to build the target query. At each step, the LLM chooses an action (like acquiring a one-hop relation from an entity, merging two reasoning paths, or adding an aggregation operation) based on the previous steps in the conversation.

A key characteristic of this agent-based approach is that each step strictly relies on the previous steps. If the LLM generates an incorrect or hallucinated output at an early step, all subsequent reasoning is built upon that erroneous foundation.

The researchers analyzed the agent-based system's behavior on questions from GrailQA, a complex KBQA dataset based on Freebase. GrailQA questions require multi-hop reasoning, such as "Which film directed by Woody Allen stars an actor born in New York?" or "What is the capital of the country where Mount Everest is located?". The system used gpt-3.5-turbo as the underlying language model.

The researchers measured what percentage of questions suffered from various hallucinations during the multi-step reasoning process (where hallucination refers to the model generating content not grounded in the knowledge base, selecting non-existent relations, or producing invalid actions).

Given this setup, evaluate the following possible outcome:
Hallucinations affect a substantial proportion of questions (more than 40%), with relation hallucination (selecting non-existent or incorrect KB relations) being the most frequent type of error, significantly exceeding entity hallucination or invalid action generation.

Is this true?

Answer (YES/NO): NO